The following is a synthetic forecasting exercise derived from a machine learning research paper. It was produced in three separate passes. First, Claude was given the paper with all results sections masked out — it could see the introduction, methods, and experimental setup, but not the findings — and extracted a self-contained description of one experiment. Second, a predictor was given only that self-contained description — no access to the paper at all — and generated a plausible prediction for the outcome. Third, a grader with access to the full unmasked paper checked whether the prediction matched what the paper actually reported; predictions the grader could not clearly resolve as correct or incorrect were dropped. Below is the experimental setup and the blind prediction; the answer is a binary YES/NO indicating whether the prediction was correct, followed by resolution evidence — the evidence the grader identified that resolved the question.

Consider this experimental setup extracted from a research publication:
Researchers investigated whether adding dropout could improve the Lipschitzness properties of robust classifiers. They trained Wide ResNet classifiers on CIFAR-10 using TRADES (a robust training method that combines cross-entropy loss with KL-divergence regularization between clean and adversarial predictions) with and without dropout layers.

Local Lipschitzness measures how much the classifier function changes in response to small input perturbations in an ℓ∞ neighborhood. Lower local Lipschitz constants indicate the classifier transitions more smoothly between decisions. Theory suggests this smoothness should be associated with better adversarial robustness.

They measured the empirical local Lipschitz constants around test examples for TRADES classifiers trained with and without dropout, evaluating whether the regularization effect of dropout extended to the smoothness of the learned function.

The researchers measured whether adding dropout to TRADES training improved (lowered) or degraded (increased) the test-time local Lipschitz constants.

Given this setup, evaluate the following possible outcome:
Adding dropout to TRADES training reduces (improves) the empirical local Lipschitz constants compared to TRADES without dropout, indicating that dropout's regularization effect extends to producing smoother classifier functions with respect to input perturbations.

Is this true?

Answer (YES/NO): YES